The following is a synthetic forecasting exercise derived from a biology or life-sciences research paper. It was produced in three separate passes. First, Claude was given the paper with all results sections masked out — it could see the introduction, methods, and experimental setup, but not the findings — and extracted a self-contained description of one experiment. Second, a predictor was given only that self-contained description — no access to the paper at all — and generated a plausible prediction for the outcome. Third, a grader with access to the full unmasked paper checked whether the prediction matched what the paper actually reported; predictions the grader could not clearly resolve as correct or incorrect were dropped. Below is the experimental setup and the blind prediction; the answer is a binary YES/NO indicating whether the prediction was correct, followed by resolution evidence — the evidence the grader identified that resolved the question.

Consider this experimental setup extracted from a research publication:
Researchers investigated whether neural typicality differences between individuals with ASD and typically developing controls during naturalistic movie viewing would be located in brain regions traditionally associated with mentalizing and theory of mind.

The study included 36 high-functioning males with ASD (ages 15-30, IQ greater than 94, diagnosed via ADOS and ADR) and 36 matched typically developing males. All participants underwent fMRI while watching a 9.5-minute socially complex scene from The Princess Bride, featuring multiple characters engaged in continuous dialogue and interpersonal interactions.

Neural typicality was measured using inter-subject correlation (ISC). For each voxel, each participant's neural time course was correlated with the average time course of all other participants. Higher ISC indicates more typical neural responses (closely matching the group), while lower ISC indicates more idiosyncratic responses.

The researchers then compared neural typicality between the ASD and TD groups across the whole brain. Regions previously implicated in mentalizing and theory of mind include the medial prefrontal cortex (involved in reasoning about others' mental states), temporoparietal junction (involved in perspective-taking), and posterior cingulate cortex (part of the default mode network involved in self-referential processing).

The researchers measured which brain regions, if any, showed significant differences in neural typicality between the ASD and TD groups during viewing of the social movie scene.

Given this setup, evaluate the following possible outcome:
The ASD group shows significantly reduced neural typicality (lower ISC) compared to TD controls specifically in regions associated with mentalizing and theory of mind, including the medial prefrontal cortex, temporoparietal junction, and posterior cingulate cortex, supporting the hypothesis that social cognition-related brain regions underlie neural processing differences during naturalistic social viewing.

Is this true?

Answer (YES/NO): NO